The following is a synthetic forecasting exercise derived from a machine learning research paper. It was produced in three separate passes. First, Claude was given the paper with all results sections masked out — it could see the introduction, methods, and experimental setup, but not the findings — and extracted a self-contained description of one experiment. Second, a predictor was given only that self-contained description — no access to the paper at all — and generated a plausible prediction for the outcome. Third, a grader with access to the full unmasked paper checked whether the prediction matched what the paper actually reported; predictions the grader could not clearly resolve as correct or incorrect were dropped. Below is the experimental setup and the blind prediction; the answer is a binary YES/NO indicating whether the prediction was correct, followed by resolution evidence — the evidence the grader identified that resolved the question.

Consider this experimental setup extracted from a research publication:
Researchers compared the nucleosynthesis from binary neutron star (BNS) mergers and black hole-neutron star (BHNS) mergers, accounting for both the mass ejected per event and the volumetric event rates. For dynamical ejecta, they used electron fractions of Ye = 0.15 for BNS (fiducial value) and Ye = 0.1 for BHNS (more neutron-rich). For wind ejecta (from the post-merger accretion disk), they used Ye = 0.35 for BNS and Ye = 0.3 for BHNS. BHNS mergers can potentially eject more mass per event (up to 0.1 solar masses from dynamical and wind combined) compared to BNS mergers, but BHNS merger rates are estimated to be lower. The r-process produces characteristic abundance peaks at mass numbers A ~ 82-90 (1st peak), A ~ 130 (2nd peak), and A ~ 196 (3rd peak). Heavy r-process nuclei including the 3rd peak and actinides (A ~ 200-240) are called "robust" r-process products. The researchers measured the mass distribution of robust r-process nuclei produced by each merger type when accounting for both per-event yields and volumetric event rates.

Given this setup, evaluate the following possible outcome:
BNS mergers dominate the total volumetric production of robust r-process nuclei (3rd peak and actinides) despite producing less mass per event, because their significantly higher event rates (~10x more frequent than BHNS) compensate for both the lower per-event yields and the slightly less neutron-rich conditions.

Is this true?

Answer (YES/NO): NO